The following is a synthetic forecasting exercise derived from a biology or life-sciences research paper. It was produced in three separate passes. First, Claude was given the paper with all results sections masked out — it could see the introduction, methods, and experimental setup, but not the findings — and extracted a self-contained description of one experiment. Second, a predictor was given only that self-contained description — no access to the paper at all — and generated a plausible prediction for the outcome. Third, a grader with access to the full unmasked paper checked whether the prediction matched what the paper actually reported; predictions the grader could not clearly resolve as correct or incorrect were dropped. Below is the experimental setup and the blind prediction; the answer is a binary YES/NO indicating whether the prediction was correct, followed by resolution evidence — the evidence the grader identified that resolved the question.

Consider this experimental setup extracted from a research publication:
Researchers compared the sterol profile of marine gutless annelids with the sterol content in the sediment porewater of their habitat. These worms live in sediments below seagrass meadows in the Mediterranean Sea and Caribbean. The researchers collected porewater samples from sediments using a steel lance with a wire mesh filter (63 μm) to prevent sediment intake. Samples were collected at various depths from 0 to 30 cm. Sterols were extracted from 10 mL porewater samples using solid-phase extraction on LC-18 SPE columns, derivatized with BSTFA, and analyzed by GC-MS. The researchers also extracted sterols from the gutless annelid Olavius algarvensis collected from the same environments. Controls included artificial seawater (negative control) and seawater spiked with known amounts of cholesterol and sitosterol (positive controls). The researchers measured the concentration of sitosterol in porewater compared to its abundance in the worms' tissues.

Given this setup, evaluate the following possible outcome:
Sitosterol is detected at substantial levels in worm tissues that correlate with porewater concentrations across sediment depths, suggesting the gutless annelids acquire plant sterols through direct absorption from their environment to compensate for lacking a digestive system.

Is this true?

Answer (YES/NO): NO